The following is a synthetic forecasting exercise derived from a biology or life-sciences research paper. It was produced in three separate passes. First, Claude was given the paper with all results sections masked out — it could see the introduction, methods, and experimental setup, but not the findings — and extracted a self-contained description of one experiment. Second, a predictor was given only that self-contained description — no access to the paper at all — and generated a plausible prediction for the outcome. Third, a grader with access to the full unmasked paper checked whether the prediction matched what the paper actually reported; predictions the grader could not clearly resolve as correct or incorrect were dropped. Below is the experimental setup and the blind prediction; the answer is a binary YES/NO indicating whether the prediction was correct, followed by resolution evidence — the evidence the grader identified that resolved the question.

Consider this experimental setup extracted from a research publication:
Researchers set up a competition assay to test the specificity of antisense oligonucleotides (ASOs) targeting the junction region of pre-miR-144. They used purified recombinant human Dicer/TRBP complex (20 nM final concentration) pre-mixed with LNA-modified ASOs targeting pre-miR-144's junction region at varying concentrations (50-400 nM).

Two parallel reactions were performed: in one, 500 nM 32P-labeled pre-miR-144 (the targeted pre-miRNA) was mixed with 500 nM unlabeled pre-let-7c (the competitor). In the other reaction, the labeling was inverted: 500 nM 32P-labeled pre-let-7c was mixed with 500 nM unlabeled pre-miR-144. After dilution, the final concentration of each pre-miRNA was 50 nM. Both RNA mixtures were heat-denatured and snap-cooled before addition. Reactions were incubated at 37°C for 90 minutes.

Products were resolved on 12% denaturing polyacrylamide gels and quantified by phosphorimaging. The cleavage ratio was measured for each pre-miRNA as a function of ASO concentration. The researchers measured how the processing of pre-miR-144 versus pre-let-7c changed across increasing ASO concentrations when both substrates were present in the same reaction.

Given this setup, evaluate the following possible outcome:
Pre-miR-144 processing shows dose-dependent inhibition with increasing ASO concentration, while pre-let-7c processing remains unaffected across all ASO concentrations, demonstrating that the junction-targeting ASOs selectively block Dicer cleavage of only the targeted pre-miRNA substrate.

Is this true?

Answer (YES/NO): YES